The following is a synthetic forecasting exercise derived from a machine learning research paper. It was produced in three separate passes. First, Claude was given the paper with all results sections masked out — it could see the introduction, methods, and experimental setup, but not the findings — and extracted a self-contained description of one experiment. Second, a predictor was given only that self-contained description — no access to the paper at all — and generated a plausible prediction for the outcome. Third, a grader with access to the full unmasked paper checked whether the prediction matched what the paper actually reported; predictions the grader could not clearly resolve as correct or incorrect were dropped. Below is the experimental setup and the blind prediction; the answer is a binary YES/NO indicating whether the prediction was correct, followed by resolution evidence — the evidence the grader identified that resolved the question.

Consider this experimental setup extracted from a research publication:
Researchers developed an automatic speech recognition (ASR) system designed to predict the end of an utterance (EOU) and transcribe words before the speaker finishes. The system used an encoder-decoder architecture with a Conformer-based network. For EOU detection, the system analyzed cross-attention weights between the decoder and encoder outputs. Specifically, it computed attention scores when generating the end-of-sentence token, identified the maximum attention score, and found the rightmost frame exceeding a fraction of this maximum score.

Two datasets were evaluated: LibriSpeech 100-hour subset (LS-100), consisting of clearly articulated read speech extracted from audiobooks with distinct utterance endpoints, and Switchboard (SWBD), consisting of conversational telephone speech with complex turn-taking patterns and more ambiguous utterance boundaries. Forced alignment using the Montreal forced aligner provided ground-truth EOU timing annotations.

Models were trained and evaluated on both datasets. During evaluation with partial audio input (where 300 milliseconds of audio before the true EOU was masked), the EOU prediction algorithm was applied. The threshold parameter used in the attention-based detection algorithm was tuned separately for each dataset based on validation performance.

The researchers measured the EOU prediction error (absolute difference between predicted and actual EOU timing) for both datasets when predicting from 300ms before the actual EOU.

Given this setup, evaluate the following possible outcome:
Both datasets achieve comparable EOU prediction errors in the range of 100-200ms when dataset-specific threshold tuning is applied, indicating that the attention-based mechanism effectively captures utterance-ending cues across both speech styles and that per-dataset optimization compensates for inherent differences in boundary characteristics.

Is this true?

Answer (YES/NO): NO